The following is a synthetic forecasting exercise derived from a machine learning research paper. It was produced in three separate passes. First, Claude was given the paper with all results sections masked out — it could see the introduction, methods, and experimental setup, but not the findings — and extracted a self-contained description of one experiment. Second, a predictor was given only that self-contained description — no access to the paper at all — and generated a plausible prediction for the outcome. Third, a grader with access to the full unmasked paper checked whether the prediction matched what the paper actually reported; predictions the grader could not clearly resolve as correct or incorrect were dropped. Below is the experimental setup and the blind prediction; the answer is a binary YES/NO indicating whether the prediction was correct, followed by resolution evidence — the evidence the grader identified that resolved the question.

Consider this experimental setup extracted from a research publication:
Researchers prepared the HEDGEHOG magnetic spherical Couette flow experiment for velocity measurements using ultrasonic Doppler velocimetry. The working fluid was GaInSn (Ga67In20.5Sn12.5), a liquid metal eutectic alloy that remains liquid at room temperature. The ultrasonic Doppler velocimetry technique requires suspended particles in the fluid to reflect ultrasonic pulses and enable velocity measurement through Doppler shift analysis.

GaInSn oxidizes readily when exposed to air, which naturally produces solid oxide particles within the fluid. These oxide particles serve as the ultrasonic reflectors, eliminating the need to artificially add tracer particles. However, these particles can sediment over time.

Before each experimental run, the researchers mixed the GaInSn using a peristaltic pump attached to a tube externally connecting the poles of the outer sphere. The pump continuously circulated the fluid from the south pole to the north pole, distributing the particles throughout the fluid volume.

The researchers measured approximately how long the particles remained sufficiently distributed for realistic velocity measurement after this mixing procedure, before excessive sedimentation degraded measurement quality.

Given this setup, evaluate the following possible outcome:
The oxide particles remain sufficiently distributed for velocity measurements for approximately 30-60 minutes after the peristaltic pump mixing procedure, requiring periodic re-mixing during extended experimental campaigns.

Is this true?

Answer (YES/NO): NO